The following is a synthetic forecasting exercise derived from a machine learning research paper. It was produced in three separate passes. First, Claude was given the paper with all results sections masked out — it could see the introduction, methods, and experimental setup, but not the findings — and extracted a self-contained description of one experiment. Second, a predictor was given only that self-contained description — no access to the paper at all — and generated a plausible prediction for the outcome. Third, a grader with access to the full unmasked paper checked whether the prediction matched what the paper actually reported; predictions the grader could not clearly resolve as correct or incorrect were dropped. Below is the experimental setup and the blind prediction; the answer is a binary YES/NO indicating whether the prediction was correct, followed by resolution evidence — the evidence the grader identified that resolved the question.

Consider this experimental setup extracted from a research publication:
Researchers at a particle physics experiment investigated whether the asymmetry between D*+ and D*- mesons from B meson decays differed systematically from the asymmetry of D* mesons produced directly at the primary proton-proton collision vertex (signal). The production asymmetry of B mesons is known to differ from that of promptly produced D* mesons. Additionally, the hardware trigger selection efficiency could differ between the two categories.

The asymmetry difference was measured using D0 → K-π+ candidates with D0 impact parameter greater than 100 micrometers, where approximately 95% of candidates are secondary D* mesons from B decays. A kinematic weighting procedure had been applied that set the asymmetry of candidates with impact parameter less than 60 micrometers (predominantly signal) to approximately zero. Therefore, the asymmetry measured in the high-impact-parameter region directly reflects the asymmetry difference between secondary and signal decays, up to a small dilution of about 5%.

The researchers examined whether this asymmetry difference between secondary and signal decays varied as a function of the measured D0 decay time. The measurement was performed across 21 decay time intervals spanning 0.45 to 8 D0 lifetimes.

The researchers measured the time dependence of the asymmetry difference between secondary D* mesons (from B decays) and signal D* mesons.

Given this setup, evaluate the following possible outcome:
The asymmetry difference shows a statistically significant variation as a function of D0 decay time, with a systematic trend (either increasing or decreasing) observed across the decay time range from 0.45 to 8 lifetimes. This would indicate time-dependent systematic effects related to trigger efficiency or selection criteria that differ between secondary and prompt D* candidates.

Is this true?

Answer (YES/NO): NO